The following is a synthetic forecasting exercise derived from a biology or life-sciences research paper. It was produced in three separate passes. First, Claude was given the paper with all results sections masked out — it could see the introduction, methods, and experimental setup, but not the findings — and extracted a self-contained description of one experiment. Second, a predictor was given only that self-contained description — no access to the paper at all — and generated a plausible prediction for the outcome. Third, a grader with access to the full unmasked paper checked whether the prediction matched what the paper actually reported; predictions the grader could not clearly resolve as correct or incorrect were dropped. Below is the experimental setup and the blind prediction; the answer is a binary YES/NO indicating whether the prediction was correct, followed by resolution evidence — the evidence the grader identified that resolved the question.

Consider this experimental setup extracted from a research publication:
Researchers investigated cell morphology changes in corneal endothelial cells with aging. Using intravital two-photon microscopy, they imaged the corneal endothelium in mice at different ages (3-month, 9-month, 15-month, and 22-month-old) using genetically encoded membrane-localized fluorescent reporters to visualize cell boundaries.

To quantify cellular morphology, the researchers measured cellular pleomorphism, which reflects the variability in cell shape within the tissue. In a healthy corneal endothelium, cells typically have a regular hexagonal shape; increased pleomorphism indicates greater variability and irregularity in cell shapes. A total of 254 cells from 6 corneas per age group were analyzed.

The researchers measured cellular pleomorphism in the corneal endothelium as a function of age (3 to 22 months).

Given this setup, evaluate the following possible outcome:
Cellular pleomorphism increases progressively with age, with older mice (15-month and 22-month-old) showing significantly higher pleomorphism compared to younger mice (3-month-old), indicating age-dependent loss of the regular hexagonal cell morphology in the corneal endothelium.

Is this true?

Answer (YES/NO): YES